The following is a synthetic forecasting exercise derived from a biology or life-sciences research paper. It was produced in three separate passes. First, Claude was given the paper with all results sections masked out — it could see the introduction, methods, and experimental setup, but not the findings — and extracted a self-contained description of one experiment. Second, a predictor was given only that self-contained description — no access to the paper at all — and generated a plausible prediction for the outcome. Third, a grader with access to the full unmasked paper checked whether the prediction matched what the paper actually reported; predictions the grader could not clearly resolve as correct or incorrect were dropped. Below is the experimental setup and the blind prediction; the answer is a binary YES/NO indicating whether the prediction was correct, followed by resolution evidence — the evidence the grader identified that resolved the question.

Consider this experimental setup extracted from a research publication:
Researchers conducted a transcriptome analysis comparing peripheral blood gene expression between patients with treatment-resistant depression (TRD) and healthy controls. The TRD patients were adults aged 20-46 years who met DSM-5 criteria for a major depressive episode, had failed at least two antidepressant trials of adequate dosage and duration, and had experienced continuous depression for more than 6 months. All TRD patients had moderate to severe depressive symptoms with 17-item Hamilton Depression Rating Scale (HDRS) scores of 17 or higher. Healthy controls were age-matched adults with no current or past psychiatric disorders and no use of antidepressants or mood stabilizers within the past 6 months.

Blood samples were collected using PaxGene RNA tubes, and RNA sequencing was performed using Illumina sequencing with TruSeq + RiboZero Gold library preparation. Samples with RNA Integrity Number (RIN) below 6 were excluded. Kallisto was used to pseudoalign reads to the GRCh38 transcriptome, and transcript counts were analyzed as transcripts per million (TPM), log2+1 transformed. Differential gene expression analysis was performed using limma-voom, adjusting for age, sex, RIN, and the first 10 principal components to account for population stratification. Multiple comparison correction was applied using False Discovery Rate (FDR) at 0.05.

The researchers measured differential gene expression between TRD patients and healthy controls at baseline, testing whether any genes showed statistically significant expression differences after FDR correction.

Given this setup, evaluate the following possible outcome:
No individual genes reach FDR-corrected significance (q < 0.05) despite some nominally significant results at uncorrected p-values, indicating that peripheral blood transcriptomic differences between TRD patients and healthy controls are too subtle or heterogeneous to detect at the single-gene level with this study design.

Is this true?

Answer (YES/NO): NO